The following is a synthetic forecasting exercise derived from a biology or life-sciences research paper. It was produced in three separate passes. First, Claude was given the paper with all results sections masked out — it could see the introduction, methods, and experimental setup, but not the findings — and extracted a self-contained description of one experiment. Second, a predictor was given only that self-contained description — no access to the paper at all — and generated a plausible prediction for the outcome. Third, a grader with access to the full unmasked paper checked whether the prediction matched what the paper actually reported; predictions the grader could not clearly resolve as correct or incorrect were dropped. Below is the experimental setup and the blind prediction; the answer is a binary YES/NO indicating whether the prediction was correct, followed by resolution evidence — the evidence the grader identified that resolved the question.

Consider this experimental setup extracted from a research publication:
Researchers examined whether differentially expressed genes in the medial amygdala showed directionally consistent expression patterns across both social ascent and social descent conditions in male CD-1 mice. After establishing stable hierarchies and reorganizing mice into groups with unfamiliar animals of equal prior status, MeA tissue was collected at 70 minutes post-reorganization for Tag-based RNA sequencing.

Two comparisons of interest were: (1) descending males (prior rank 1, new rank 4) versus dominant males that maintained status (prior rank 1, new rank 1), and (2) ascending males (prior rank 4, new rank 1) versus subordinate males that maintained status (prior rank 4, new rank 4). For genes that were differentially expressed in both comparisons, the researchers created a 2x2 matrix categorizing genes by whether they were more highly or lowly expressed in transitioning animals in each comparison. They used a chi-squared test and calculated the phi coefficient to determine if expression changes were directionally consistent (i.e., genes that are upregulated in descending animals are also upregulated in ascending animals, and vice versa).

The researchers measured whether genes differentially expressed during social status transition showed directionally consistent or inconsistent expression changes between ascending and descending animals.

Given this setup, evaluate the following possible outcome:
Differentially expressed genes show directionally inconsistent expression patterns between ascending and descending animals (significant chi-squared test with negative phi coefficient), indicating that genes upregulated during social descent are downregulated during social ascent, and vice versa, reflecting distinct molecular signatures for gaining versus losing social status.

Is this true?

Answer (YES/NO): NO